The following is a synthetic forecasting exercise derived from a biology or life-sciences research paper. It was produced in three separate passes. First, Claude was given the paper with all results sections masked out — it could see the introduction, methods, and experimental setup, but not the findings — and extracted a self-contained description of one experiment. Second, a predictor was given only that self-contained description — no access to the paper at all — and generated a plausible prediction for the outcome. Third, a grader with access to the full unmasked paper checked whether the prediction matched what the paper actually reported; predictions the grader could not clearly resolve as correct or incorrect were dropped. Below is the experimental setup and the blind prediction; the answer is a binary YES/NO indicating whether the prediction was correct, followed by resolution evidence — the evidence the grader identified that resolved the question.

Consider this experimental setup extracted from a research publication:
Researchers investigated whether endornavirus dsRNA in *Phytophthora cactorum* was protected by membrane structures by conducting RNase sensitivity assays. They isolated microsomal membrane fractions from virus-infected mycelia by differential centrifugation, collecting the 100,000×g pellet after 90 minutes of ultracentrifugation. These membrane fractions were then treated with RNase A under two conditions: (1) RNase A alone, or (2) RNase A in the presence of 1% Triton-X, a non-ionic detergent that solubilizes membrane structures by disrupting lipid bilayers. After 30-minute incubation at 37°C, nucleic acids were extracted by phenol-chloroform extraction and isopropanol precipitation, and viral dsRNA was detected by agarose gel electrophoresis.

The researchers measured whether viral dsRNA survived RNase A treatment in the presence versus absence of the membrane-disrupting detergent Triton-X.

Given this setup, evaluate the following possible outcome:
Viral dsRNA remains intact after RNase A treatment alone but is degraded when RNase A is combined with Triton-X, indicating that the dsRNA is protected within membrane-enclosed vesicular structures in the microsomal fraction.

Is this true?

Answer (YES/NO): YES